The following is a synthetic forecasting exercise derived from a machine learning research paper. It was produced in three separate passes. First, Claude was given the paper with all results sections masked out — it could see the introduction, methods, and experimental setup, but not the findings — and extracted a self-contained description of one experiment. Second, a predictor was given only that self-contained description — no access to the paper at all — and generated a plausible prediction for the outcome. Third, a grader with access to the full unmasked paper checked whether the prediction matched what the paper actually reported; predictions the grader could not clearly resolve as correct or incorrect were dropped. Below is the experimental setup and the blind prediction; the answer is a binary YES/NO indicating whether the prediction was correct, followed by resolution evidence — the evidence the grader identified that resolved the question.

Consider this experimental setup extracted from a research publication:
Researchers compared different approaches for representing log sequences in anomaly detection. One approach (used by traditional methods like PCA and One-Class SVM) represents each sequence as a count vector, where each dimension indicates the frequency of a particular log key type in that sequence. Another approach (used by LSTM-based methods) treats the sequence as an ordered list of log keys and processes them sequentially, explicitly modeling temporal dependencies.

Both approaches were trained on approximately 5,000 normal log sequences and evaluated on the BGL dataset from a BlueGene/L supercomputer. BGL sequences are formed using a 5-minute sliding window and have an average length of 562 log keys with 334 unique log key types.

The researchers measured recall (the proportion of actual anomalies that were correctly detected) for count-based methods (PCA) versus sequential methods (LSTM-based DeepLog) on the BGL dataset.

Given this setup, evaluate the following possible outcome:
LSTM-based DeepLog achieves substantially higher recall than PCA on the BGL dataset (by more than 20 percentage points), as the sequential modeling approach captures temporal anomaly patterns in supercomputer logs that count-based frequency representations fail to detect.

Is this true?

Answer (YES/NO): NO